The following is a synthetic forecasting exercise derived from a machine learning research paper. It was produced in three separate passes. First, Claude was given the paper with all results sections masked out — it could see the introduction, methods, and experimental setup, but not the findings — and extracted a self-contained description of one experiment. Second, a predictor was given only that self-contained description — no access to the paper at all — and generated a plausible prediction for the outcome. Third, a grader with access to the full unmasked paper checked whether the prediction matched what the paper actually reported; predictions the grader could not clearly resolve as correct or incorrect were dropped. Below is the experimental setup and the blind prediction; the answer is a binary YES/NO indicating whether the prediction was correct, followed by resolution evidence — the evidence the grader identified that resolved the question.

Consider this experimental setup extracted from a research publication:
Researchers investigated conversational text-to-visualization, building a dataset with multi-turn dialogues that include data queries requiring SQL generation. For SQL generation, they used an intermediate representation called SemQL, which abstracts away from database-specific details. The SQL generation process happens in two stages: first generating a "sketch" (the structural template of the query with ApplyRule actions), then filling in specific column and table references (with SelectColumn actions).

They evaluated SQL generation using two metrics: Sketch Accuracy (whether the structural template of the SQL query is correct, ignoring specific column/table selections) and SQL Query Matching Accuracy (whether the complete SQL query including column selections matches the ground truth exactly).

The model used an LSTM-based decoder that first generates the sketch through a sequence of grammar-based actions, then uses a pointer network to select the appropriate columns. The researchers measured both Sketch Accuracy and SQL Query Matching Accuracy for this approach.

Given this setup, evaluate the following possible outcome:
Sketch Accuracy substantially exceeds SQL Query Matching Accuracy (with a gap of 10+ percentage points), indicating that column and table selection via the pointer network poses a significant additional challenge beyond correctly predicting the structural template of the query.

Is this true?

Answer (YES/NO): YES